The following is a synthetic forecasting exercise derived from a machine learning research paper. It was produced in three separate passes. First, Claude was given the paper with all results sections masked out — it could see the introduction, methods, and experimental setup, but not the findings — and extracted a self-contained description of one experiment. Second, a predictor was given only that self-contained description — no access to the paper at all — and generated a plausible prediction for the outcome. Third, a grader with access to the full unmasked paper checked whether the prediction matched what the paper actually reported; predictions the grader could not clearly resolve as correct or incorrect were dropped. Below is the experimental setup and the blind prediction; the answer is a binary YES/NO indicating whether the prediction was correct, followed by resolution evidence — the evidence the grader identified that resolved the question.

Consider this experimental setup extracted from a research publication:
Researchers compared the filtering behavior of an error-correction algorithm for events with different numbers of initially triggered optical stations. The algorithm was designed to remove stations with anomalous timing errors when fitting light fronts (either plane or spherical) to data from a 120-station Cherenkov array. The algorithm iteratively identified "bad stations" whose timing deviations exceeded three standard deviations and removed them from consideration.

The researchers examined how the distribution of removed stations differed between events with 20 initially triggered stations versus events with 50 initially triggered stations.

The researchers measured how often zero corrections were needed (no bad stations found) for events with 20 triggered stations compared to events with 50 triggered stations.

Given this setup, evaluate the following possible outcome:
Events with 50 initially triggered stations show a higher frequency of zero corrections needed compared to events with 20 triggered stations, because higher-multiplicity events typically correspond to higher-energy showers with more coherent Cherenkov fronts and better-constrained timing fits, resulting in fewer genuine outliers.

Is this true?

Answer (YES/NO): NO